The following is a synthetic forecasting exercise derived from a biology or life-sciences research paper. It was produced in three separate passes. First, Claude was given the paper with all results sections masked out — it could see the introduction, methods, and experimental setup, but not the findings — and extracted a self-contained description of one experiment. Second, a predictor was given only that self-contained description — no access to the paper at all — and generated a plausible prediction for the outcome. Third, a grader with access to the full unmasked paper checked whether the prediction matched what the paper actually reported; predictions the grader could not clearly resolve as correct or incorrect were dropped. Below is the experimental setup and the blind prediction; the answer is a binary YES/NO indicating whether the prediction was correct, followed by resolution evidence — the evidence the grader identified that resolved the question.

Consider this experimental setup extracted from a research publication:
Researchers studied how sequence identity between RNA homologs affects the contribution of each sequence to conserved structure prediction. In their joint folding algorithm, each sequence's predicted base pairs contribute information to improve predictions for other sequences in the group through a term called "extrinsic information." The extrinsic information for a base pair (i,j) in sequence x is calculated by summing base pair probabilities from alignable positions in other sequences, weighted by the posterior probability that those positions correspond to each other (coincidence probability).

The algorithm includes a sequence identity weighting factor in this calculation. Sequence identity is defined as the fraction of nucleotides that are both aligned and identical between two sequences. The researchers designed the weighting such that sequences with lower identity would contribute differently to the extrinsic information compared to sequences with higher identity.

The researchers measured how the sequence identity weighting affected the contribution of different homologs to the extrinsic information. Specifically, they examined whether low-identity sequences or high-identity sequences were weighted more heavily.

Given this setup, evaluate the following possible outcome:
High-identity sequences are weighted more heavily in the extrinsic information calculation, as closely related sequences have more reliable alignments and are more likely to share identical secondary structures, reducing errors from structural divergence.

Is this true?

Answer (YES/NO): NO